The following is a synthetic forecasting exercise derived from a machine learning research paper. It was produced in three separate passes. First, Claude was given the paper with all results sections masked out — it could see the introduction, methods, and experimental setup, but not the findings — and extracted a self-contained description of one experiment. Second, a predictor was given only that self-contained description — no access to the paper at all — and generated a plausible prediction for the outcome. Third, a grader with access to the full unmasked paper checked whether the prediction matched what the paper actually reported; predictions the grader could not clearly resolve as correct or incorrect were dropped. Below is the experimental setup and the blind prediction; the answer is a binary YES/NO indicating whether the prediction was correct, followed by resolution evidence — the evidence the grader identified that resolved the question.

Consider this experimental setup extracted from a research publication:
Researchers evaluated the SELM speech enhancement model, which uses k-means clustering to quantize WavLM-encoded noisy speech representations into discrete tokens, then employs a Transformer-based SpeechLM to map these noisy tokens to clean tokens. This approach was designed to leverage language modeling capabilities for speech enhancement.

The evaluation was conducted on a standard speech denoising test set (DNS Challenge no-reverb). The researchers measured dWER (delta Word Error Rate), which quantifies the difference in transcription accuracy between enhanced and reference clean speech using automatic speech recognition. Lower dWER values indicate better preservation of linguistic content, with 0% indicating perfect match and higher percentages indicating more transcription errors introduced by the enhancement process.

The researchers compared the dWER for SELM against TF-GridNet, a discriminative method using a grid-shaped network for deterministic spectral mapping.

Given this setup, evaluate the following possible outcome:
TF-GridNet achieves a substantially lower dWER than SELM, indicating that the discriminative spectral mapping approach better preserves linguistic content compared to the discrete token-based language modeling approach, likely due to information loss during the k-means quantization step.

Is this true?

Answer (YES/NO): YES